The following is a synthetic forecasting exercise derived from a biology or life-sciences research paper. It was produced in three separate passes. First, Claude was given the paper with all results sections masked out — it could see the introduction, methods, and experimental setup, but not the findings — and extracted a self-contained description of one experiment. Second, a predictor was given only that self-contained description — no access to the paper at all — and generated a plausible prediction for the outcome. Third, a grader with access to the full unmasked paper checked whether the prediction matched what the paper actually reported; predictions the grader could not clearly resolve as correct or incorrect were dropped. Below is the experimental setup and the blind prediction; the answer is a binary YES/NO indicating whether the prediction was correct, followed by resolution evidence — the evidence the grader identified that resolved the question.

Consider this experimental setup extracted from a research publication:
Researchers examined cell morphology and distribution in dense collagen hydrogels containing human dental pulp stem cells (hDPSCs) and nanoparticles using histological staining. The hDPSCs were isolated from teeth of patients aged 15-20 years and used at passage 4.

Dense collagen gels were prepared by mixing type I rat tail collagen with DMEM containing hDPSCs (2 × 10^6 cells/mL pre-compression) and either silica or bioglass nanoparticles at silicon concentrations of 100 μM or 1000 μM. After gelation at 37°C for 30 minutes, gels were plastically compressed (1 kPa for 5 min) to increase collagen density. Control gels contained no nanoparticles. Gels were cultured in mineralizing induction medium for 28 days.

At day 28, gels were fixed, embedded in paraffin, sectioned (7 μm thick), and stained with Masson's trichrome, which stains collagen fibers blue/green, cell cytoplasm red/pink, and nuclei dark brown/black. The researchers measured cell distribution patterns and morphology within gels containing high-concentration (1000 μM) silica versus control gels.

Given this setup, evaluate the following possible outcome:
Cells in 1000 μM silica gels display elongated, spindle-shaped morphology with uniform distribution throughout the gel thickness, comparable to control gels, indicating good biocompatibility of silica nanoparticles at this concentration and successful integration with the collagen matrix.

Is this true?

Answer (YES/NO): NO